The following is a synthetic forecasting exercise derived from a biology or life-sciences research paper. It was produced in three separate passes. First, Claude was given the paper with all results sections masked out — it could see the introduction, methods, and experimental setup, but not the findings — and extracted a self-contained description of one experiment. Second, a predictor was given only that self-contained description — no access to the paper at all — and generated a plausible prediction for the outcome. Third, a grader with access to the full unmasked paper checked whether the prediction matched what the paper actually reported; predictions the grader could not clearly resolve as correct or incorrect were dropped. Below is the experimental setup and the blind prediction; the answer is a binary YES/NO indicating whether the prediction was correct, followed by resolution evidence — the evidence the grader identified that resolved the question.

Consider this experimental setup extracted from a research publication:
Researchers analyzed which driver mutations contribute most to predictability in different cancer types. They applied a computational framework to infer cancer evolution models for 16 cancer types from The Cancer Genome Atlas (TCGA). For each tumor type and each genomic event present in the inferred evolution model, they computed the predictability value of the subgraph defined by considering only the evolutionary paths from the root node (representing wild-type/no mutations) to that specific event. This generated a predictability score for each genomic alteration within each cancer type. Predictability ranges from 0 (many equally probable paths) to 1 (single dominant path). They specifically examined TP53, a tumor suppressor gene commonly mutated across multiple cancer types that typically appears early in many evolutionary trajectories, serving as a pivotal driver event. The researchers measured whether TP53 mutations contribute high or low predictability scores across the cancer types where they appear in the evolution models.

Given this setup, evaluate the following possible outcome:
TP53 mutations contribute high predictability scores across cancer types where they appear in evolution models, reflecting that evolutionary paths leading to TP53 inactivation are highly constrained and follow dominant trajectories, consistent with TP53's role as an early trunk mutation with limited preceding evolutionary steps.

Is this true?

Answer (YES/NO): NO